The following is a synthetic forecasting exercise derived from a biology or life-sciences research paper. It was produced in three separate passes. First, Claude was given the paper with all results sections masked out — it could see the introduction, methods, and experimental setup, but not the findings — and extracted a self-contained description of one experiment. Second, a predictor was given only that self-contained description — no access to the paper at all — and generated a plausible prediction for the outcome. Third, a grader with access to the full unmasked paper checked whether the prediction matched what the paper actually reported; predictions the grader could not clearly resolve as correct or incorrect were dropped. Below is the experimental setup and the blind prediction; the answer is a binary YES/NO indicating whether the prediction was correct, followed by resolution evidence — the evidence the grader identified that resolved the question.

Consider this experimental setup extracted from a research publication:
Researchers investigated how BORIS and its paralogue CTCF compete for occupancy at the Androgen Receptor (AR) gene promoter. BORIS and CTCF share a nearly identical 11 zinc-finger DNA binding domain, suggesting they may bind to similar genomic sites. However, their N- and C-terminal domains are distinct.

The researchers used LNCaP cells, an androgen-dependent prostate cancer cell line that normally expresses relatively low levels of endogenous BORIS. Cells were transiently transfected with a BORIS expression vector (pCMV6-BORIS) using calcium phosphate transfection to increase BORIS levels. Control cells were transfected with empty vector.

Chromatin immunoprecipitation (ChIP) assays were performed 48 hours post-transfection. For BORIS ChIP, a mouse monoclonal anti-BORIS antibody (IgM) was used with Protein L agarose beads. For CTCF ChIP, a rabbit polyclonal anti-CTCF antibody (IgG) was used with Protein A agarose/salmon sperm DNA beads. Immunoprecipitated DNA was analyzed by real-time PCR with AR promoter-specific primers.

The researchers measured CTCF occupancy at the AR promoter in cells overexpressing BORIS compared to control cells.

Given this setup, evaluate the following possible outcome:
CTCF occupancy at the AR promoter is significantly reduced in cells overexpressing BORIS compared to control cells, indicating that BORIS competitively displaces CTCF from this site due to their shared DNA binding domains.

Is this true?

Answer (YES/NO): YES